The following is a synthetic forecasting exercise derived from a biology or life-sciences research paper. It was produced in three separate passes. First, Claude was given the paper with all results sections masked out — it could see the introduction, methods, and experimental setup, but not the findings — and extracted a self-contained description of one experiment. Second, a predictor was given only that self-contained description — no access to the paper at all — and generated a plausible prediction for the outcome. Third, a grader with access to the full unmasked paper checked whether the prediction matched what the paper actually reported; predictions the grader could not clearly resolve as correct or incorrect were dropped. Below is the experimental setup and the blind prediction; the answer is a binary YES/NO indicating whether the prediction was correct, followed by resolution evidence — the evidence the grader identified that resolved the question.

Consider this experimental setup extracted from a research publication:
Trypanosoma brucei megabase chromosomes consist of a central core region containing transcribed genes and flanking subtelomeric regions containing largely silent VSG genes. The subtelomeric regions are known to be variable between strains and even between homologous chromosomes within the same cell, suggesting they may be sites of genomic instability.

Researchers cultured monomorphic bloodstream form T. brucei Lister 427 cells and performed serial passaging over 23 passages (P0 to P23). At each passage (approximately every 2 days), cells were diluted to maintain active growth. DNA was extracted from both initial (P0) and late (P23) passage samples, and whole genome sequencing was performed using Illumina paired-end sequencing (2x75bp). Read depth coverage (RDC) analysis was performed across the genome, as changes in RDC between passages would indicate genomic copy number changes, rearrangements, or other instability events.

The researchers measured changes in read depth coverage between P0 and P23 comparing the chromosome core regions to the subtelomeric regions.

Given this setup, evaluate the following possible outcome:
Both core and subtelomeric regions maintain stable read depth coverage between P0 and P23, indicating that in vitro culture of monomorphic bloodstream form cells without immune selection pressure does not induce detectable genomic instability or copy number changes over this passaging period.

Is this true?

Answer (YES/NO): NO